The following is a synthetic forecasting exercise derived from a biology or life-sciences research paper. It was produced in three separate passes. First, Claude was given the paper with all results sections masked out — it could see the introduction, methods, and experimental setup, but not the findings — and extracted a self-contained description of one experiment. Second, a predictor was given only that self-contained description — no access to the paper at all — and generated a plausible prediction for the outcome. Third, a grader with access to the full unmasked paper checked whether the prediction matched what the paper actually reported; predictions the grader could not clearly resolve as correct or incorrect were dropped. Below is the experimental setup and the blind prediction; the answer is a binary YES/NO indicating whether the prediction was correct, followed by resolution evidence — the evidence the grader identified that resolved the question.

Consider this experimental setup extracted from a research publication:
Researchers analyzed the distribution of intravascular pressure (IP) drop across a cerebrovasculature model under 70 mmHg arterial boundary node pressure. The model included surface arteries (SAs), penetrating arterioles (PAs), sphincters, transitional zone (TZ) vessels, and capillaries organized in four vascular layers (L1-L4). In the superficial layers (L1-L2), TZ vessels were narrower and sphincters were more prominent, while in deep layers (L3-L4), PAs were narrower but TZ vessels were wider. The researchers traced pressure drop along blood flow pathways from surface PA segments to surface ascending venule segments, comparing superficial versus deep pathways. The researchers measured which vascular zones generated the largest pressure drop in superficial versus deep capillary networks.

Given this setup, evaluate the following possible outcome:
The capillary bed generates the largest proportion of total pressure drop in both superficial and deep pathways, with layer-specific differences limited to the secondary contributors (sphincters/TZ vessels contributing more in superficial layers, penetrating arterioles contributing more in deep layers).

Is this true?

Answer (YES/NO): NO